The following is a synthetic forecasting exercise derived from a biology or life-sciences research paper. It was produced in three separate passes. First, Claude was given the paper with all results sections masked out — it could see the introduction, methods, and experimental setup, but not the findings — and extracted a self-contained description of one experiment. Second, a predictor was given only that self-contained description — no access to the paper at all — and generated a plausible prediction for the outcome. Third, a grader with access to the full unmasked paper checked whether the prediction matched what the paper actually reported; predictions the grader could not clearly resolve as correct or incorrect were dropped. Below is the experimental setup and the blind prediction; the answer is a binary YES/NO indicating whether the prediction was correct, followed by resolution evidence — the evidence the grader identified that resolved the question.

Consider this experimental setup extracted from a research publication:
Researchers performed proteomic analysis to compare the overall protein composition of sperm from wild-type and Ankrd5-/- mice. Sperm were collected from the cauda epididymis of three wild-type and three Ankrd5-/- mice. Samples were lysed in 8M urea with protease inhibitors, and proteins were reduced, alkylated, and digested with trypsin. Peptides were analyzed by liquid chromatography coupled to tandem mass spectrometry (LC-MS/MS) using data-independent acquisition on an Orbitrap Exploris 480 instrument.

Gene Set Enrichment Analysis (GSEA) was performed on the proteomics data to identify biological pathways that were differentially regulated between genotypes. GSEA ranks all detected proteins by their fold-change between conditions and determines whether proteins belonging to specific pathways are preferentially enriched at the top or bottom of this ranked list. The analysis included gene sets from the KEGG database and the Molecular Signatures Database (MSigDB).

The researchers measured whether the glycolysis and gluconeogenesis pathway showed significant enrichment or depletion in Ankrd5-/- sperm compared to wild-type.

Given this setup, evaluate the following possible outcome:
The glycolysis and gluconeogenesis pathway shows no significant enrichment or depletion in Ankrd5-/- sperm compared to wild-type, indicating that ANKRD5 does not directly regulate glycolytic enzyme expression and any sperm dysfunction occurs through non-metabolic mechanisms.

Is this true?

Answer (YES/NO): YES